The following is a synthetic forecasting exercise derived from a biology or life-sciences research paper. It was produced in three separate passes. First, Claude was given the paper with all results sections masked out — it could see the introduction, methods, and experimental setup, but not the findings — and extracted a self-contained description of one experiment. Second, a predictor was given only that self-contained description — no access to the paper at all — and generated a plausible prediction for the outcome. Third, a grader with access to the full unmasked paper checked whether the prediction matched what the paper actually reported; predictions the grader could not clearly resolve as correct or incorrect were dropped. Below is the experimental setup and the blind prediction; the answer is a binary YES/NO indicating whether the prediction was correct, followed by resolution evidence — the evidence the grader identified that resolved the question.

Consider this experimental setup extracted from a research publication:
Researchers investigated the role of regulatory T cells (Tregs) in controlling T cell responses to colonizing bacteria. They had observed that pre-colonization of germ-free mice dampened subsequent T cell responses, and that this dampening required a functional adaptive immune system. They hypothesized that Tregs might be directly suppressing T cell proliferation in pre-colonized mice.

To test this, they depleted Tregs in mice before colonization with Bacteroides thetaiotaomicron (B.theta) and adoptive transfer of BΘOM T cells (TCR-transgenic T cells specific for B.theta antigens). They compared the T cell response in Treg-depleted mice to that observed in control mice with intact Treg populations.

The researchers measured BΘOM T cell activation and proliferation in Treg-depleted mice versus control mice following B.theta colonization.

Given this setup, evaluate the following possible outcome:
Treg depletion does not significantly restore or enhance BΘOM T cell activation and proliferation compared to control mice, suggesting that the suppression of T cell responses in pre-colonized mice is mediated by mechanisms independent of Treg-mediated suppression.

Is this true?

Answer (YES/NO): NO